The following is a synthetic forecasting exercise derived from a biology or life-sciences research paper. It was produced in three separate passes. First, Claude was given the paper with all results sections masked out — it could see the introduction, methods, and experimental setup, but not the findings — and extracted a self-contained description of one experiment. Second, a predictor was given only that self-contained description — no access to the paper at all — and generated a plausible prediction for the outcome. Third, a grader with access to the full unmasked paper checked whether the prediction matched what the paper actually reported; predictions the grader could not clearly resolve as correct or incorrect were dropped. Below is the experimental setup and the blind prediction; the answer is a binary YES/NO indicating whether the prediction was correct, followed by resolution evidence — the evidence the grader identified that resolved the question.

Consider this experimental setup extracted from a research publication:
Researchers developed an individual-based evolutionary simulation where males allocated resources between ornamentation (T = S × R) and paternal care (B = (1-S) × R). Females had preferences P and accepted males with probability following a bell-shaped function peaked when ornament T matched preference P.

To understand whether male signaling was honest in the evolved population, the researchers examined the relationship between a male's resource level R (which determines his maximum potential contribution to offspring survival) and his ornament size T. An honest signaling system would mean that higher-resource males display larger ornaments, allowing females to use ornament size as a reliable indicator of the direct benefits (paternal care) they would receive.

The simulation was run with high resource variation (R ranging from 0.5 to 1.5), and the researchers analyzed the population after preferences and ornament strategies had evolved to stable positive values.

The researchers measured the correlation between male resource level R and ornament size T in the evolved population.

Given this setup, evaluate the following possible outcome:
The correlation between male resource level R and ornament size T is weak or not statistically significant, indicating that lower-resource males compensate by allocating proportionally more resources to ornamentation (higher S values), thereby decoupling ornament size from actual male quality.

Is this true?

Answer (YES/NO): NO